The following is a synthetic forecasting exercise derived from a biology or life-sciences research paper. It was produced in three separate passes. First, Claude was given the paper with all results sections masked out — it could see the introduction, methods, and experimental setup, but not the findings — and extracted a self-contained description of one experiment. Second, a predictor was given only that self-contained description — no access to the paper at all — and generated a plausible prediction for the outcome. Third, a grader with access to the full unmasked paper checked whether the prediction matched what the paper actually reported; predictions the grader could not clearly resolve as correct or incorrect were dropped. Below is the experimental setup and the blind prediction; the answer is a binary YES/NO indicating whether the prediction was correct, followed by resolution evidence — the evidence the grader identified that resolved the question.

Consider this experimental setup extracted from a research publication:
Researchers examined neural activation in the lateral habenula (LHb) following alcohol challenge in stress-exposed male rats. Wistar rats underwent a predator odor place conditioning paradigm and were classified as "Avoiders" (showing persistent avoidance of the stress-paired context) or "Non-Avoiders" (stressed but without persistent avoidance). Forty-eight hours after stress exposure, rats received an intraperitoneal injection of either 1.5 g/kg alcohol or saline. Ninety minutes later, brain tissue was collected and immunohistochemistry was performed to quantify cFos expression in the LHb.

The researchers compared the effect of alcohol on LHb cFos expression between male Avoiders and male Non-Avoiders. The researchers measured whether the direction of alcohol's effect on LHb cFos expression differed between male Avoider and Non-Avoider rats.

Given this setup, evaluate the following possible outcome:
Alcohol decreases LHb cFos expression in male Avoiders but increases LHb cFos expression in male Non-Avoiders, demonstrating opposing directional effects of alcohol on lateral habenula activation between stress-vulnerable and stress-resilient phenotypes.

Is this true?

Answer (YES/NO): YES